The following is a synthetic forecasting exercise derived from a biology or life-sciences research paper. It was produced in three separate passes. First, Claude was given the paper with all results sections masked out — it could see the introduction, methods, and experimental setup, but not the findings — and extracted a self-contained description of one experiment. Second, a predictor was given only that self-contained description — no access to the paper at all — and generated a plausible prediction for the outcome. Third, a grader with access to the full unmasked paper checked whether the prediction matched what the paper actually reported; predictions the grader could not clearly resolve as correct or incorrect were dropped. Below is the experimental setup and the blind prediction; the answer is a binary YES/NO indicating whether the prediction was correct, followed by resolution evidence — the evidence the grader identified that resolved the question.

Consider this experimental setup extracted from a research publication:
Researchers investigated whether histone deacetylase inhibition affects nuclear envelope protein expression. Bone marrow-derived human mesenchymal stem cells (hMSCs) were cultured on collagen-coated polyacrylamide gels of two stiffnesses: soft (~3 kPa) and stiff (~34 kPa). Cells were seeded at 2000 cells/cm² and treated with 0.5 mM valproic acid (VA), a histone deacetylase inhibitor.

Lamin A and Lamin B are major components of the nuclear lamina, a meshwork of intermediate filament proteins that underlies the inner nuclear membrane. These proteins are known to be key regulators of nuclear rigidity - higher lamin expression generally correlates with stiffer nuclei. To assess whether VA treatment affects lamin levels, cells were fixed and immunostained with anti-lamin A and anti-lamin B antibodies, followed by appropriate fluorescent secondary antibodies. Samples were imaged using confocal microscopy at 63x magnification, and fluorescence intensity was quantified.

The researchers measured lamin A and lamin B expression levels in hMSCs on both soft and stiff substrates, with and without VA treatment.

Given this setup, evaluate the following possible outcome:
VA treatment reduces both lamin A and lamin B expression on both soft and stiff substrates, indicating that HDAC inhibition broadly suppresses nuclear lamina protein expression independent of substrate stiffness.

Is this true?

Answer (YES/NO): NO